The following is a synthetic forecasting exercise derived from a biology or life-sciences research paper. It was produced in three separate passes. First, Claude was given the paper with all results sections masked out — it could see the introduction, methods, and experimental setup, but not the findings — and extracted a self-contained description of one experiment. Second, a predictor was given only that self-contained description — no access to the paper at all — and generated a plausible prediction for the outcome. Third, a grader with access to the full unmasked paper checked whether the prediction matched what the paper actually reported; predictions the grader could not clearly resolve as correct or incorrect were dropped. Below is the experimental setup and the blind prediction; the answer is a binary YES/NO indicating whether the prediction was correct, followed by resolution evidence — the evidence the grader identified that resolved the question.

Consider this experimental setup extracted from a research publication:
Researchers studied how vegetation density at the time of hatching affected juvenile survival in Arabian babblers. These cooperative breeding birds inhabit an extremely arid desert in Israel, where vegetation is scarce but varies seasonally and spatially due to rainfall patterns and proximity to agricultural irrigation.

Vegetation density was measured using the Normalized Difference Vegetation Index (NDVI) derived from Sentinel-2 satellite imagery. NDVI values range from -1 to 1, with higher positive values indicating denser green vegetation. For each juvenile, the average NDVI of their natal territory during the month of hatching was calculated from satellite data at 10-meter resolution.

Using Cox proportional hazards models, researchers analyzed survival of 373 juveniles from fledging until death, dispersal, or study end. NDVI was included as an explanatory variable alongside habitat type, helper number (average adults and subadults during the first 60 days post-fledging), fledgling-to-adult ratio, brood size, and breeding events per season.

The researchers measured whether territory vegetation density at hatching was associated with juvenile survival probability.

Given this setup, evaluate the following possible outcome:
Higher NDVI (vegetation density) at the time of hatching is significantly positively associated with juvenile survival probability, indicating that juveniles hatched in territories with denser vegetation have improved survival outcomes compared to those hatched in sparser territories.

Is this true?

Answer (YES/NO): NO